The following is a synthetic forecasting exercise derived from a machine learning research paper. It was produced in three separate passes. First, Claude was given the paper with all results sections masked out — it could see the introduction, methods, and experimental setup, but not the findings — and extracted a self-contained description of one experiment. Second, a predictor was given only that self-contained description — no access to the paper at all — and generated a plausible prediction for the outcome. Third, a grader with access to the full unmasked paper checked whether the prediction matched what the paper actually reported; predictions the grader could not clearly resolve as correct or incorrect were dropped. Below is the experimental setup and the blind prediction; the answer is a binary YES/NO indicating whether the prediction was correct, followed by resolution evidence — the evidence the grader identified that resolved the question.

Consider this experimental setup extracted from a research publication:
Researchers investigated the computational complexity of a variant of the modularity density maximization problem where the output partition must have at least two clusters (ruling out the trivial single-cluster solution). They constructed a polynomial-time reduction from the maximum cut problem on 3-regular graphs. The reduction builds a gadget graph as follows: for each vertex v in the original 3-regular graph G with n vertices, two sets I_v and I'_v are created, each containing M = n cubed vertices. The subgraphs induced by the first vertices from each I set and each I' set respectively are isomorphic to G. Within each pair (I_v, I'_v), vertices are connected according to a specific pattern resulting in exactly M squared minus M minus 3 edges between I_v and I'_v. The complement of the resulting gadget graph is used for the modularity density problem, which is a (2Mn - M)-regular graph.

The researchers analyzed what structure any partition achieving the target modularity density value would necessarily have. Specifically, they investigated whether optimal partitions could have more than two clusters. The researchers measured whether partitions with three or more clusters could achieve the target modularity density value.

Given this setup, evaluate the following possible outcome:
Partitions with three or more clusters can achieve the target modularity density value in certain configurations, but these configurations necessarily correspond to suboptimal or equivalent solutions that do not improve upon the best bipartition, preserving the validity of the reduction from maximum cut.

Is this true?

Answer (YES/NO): NO